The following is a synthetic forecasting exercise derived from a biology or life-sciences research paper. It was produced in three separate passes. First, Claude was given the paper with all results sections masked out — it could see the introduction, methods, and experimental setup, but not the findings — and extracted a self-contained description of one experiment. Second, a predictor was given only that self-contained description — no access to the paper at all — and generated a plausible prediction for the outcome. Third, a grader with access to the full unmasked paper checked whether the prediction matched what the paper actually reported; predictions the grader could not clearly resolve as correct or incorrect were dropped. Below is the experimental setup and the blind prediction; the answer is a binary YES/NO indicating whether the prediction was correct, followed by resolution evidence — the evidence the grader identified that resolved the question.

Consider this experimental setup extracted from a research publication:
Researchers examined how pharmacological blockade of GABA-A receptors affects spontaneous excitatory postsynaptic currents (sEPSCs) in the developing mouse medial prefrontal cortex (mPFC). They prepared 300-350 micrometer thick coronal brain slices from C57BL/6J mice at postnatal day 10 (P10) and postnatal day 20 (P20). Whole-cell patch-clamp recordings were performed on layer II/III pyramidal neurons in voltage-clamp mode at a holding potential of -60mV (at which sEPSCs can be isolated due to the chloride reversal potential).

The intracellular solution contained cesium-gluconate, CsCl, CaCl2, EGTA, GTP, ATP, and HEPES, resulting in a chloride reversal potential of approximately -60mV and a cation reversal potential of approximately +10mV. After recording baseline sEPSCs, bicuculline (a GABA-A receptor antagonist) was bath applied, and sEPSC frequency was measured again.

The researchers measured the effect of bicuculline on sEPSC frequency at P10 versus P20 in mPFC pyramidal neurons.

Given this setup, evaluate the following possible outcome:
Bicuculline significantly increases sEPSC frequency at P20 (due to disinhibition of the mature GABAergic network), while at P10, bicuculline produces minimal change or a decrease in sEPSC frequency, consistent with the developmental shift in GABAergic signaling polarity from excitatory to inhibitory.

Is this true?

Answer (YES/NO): NO